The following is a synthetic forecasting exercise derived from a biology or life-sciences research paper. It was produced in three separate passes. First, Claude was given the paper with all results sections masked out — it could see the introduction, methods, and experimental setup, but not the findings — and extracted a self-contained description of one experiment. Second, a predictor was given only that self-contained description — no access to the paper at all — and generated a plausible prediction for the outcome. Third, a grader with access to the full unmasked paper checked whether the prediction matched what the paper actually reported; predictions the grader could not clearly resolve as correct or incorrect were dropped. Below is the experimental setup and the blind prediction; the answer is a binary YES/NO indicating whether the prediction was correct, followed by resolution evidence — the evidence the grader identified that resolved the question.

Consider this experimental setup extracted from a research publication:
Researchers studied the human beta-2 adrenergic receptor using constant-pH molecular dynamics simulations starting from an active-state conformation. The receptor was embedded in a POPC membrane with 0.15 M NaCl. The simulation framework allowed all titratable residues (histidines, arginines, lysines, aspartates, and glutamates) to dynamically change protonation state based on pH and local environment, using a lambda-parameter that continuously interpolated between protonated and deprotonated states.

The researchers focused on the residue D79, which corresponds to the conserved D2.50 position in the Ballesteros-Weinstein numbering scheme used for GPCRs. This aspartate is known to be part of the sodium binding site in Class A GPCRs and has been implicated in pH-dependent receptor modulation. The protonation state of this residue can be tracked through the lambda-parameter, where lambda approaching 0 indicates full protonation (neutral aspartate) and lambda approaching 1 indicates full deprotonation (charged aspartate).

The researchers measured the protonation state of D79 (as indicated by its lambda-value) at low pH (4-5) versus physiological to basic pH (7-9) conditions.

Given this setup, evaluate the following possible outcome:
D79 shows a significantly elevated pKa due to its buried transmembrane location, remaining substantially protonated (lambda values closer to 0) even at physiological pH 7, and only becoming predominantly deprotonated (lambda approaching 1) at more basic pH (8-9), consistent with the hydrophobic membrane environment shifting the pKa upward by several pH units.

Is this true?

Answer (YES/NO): NO